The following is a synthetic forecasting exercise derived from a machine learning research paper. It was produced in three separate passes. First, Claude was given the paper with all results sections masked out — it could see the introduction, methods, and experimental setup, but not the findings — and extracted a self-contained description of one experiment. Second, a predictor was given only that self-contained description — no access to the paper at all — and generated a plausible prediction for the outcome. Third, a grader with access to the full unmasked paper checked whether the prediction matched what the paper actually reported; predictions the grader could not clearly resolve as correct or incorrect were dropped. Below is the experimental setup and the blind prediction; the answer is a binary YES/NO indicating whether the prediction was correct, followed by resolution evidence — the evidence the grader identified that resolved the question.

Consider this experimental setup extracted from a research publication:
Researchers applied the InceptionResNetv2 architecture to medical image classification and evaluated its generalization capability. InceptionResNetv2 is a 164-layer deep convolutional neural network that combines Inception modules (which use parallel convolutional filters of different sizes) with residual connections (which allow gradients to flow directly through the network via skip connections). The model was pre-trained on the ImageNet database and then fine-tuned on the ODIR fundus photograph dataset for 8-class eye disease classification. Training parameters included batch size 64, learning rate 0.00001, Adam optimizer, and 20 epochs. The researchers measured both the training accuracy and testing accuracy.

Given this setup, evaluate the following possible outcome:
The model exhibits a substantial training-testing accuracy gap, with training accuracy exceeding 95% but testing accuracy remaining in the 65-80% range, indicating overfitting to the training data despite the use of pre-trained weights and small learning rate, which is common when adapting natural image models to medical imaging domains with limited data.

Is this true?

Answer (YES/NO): NO